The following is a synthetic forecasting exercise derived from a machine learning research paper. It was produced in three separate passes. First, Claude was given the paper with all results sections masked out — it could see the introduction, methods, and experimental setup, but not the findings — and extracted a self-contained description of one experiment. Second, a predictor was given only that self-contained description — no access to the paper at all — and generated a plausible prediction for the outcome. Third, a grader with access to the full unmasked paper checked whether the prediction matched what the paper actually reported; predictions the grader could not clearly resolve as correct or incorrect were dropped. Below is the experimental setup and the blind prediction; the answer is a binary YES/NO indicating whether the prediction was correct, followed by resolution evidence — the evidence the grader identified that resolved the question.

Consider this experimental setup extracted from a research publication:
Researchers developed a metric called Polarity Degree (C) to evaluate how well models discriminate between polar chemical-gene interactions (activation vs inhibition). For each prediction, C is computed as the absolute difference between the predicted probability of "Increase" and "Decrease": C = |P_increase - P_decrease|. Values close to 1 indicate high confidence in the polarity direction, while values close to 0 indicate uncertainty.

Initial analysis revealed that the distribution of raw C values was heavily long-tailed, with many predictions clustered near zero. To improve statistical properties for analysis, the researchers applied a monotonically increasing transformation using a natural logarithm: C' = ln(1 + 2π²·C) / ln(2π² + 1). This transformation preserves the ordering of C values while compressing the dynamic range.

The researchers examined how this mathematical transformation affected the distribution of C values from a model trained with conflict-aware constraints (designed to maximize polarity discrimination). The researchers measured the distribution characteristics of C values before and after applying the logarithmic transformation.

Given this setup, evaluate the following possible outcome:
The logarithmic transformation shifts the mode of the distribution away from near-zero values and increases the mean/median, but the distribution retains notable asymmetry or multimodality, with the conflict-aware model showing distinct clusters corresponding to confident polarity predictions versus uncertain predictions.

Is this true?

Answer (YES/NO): NO